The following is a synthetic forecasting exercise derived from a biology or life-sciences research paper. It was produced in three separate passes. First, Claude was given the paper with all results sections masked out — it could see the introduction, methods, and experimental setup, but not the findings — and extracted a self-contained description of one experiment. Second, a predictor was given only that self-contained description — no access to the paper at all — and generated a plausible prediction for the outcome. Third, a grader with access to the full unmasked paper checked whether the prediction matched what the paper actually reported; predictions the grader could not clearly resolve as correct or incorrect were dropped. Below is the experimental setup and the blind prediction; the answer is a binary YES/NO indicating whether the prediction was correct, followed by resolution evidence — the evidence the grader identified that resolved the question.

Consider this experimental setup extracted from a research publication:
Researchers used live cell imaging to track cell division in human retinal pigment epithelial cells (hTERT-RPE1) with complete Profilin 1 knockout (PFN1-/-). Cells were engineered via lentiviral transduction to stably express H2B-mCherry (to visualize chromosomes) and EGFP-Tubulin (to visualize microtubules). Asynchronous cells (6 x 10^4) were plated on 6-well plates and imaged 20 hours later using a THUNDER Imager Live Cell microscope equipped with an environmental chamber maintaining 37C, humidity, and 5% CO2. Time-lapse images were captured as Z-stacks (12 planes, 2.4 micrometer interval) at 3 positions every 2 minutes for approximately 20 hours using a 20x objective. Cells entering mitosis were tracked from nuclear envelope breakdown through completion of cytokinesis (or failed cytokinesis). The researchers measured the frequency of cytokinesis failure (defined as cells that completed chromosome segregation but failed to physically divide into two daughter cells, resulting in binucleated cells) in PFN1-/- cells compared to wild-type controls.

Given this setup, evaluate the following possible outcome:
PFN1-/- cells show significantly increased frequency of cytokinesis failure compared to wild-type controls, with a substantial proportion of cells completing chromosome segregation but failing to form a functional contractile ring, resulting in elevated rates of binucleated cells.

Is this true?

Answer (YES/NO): YES